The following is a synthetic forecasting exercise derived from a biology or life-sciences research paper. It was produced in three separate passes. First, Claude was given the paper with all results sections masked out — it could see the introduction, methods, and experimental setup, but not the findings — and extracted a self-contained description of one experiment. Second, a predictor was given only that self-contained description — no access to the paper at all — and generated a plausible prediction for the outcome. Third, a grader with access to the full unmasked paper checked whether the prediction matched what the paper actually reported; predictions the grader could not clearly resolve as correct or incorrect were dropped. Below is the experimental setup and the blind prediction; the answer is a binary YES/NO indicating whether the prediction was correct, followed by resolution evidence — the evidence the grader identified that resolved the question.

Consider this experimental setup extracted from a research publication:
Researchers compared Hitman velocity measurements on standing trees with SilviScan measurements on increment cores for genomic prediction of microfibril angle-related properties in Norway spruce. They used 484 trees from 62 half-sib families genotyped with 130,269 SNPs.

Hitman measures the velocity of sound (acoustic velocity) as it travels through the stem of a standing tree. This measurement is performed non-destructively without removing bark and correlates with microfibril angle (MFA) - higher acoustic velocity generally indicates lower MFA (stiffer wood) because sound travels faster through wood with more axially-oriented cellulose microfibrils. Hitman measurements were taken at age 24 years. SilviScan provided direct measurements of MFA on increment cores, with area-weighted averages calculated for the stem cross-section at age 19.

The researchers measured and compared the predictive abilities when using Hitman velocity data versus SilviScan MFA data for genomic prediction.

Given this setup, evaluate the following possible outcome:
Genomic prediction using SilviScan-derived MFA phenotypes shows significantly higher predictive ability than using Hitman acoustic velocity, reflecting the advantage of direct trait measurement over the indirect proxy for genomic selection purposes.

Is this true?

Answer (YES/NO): YES